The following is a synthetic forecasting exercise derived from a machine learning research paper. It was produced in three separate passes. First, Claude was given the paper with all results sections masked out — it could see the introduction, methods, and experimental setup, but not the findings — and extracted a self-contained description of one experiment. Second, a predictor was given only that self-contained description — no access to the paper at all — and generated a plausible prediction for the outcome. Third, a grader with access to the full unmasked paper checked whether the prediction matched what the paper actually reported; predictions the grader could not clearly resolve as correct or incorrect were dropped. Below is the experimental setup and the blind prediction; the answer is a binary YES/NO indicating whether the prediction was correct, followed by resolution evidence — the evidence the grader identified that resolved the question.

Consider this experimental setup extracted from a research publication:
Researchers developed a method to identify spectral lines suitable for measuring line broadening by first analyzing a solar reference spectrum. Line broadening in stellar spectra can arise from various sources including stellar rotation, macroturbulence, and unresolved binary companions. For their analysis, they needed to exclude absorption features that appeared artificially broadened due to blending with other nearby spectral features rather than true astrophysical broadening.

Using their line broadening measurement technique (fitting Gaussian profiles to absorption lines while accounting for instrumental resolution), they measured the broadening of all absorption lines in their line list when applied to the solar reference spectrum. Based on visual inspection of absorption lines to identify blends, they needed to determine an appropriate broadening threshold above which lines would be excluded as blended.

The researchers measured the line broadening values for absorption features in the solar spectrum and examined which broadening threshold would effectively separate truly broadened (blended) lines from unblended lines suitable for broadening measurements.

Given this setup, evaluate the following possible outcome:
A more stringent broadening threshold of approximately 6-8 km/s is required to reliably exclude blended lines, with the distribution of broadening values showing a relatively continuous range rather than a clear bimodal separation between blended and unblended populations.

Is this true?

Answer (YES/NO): NO